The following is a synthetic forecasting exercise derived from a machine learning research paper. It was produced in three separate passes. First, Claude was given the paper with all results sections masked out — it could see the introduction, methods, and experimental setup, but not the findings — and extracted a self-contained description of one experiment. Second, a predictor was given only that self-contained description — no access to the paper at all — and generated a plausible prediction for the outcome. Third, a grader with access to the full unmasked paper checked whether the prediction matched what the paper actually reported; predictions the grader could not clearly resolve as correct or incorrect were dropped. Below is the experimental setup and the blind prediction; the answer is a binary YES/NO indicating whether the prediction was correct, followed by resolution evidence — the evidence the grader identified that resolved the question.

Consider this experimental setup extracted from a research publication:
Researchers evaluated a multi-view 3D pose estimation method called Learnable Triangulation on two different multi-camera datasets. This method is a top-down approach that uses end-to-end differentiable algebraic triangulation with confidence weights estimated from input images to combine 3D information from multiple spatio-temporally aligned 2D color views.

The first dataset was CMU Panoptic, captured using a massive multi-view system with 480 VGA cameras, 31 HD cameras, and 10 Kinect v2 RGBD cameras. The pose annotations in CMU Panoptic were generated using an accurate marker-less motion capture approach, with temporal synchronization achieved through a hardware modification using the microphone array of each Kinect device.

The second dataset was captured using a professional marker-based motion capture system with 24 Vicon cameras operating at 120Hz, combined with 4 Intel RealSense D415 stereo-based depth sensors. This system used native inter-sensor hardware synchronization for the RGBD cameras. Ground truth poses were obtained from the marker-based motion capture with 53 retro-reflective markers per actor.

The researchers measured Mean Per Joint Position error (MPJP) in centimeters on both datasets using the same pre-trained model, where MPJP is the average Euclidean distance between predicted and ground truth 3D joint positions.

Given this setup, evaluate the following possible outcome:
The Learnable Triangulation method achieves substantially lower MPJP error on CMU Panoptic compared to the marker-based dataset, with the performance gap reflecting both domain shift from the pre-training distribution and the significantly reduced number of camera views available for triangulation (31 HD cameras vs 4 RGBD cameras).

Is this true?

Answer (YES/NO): YES